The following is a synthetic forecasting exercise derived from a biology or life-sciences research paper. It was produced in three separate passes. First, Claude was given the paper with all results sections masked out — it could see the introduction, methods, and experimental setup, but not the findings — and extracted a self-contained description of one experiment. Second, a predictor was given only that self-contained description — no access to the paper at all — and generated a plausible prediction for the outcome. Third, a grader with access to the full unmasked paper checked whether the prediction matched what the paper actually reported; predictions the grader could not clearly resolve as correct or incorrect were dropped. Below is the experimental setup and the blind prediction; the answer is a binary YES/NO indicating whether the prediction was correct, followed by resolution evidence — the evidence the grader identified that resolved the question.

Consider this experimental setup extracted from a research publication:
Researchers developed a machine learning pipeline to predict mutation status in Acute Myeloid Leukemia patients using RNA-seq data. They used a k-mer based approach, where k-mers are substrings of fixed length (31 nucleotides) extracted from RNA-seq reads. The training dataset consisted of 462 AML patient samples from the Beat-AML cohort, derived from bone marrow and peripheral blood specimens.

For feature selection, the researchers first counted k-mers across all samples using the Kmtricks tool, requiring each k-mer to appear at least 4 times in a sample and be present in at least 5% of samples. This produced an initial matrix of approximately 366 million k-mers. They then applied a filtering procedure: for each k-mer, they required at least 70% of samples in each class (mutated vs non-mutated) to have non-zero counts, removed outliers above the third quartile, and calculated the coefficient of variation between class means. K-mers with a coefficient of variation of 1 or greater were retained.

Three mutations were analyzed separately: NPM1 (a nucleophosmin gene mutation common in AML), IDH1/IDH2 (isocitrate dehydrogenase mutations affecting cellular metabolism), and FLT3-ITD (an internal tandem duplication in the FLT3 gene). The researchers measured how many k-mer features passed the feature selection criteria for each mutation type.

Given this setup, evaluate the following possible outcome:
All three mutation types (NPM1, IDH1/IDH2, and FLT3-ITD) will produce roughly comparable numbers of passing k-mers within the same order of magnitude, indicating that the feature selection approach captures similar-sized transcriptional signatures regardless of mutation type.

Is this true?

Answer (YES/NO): NO